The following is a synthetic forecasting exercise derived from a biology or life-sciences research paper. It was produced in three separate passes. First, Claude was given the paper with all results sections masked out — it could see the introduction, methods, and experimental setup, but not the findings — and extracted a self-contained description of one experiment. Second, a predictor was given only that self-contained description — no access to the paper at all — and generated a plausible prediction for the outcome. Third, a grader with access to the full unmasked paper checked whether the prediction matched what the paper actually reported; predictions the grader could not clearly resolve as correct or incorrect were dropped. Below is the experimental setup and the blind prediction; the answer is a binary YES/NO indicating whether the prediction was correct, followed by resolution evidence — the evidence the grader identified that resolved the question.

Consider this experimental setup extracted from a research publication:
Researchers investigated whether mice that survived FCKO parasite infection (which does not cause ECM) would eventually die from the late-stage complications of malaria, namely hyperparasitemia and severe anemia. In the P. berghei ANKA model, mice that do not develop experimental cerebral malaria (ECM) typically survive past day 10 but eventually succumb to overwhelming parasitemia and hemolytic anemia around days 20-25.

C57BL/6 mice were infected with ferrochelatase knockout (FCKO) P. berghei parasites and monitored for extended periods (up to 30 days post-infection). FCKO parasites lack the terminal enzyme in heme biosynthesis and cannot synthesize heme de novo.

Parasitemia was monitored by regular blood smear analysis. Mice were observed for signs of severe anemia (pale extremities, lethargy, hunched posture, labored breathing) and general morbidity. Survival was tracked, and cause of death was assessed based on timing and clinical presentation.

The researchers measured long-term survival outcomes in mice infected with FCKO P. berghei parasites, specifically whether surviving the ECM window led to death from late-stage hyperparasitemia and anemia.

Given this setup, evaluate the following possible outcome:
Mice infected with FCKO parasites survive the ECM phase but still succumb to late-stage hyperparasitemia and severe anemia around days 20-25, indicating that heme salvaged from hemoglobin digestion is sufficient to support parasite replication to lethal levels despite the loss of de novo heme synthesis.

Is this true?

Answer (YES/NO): YES